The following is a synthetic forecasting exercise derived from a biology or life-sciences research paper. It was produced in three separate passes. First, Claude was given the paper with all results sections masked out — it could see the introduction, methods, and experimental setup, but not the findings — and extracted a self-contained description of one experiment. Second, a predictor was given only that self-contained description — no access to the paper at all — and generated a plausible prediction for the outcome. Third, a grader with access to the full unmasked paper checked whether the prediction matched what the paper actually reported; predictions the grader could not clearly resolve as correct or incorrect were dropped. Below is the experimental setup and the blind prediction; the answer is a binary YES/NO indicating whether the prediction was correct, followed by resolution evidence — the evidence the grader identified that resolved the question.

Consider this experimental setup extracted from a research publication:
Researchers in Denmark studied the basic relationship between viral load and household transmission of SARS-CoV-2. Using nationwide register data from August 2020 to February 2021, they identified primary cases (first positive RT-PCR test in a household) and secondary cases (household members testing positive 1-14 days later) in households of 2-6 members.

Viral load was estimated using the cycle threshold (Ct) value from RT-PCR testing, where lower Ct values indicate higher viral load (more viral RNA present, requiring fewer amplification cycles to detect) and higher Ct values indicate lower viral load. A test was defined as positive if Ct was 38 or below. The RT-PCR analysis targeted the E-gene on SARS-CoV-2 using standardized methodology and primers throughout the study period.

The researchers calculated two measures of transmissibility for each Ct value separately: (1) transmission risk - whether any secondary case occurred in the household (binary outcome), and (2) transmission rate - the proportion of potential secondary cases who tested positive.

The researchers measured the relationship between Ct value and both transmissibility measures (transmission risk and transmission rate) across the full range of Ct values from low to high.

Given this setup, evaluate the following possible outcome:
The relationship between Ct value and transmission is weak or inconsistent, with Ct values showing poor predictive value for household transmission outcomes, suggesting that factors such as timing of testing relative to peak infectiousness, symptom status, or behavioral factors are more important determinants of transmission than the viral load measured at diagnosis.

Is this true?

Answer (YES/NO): NO